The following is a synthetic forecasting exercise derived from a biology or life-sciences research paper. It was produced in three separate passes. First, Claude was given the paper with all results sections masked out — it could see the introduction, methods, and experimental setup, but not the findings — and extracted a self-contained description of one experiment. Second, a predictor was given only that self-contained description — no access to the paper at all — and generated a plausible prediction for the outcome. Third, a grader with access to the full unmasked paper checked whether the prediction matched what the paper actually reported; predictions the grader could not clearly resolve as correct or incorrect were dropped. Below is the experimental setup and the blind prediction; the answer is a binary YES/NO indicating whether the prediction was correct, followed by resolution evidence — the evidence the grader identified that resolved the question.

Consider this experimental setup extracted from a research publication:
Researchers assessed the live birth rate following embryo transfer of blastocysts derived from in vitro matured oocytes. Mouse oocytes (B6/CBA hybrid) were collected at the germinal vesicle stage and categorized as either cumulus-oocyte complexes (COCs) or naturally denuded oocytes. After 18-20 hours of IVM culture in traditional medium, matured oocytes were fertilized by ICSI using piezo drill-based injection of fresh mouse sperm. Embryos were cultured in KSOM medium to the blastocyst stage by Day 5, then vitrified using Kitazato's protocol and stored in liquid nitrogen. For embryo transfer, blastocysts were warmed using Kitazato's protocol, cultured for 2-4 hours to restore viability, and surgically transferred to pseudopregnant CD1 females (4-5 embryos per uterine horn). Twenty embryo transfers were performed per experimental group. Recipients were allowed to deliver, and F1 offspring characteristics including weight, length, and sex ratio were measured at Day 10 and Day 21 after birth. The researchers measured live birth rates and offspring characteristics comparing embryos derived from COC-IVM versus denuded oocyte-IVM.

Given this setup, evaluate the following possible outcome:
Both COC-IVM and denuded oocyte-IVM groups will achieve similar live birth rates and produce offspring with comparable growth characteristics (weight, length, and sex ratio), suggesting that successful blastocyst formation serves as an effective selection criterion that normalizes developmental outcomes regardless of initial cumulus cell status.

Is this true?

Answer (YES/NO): YES